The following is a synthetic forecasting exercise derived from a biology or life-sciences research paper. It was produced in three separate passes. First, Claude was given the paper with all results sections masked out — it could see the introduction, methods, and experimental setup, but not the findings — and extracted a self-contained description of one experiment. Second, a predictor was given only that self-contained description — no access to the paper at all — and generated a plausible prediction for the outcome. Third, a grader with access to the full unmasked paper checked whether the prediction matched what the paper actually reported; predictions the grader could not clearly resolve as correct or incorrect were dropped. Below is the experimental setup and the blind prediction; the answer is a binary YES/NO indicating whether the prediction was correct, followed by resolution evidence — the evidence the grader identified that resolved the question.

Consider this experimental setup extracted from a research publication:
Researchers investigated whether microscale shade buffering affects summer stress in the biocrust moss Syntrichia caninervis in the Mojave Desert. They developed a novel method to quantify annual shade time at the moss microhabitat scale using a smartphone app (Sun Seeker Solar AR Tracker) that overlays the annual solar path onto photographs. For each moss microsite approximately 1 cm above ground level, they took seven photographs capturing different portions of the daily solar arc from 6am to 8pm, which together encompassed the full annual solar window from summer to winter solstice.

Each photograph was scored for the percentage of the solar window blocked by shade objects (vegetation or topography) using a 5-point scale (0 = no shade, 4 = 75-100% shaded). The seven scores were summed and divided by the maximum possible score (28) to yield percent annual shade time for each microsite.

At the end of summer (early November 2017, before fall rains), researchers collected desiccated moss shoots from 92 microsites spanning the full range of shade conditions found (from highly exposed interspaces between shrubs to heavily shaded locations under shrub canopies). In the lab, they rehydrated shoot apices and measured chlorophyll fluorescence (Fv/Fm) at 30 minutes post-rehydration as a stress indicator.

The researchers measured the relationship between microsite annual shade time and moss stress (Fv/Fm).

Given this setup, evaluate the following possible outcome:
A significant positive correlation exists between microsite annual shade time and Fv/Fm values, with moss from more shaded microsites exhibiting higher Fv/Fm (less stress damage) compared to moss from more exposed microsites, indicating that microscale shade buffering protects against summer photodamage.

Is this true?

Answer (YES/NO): YES